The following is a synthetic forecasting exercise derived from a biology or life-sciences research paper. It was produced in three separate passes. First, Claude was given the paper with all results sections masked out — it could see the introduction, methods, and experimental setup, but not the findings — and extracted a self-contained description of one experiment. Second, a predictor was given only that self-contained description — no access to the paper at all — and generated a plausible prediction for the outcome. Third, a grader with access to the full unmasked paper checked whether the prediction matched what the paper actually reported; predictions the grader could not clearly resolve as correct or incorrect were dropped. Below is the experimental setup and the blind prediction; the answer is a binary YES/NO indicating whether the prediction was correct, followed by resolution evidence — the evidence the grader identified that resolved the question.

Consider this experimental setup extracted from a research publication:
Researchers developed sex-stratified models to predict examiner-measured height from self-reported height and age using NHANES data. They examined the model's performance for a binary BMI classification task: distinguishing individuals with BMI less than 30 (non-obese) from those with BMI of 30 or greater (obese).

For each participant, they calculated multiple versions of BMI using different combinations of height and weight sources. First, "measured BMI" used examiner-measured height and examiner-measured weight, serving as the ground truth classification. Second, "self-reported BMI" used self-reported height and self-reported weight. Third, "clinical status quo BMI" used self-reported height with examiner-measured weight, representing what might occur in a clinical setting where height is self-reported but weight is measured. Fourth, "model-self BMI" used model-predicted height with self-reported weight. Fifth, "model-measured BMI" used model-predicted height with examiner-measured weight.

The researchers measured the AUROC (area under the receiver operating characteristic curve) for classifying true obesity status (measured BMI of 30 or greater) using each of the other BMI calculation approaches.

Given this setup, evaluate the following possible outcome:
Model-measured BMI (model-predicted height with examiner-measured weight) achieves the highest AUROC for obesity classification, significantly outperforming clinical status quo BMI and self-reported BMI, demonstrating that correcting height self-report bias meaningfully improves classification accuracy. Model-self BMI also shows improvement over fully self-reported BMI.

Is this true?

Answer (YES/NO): NO